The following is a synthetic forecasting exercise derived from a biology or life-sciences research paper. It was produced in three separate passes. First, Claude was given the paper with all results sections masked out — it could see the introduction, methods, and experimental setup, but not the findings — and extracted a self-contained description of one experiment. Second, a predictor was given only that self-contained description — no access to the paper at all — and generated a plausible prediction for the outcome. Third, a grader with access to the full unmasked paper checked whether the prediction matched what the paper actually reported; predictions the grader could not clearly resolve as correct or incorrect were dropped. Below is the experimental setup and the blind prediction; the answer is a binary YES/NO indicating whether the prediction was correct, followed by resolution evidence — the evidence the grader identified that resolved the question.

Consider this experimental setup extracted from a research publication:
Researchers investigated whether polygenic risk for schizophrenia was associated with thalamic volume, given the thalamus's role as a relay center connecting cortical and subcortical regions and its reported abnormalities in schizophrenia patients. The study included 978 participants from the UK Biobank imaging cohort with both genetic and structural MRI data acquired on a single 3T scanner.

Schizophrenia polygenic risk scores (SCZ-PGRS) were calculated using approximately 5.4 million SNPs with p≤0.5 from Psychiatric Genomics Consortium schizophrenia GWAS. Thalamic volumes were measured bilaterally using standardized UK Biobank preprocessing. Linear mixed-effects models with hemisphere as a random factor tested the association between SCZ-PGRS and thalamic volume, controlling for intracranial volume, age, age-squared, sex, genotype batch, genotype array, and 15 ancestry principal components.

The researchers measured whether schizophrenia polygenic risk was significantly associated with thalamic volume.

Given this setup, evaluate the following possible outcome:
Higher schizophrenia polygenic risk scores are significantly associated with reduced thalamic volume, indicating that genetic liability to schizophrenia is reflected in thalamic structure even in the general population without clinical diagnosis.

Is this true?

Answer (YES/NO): NO